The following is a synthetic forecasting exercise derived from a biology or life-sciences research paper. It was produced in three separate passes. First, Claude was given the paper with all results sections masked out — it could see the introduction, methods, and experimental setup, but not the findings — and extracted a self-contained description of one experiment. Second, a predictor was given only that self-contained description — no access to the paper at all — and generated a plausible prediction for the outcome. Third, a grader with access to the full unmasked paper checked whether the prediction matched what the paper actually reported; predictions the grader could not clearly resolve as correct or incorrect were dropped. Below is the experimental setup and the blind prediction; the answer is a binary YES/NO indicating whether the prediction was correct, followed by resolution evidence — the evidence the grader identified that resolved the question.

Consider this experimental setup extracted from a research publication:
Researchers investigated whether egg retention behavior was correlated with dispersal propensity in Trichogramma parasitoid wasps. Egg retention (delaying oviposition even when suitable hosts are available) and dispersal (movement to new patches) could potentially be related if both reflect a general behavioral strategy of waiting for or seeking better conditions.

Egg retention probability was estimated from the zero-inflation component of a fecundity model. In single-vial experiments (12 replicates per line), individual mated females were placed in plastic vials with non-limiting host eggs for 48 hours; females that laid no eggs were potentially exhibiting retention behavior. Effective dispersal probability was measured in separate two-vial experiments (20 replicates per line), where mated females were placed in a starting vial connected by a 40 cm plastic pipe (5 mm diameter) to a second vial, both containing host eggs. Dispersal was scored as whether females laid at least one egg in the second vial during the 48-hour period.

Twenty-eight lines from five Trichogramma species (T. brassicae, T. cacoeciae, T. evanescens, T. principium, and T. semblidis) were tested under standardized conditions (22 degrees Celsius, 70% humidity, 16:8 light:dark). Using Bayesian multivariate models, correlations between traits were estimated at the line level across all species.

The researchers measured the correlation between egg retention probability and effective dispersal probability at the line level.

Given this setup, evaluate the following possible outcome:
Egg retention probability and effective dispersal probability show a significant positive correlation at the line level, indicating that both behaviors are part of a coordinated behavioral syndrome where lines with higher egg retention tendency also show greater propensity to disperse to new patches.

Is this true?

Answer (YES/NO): NO